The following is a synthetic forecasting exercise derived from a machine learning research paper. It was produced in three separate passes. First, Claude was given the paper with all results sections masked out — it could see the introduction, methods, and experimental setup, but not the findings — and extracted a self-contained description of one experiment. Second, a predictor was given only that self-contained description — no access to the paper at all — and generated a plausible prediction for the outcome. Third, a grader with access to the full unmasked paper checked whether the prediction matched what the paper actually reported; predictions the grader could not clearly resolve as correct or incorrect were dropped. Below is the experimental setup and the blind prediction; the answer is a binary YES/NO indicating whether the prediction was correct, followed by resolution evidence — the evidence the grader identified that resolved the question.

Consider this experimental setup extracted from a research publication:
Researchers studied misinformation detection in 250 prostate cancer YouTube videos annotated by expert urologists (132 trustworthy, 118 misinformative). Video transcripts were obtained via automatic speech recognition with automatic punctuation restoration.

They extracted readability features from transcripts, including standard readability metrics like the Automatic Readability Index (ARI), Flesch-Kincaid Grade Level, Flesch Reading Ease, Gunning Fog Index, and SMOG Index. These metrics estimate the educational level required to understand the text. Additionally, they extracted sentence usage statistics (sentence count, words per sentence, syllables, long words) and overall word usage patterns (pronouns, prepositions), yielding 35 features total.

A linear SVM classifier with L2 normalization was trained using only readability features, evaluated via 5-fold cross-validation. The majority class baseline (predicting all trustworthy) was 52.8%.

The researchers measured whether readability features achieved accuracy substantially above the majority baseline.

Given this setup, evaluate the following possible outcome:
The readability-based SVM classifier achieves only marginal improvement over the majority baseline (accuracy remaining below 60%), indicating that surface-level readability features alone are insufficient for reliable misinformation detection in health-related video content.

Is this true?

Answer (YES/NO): YES